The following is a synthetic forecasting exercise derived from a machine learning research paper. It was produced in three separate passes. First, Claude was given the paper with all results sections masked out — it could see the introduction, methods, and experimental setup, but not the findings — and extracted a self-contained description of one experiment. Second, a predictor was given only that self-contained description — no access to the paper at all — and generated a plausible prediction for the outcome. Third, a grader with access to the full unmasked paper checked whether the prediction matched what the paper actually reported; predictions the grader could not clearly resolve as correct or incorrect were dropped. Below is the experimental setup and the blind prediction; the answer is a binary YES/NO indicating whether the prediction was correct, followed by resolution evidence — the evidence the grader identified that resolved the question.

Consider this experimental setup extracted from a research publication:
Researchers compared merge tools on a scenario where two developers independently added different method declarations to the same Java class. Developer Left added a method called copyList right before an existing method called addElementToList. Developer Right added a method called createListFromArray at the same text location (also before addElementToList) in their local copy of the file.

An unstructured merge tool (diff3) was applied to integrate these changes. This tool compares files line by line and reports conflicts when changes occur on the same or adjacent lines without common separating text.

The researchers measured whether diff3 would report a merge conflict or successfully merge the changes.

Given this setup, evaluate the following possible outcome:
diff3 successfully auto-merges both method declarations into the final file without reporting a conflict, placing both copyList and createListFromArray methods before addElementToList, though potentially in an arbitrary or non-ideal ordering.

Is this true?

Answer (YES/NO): NO